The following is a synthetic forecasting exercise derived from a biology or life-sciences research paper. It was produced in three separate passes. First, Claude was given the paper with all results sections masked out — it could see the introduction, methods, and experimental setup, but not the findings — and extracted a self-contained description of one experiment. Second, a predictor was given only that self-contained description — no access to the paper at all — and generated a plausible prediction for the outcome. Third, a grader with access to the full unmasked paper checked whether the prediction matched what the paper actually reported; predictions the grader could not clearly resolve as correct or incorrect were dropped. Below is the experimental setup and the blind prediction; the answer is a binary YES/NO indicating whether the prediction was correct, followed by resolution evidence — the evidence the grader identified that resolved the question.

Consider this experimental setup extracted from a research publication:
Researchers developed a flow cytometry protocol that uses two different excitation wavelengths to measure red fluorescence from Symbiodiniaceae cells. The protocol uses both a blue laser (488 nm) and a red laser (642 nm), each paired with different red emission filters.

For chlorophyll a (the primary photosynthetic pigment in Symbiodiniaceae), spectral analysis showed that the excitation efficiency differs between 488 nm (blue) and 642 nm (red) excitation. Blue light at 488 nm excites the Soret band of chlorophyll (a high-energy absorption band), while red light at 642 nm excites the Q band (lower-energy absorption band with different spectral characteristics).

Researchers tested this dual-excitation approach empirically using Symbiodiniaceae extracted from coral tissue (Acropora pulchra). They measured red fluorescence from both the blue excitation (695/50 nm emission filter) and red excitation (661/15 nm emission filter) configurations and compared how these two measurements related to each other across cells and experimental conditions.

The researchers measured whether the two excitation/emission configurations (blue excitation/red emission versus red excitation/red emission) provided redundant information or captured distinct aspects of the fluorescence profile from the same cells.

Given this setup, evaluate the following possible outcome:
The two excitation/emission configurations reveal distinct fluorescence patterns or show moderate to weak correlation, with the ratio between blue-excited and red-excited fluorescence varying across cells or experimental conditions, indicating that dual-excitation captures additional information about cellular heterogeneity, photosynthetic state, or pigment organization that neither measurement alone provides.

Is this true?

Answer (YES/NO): YES